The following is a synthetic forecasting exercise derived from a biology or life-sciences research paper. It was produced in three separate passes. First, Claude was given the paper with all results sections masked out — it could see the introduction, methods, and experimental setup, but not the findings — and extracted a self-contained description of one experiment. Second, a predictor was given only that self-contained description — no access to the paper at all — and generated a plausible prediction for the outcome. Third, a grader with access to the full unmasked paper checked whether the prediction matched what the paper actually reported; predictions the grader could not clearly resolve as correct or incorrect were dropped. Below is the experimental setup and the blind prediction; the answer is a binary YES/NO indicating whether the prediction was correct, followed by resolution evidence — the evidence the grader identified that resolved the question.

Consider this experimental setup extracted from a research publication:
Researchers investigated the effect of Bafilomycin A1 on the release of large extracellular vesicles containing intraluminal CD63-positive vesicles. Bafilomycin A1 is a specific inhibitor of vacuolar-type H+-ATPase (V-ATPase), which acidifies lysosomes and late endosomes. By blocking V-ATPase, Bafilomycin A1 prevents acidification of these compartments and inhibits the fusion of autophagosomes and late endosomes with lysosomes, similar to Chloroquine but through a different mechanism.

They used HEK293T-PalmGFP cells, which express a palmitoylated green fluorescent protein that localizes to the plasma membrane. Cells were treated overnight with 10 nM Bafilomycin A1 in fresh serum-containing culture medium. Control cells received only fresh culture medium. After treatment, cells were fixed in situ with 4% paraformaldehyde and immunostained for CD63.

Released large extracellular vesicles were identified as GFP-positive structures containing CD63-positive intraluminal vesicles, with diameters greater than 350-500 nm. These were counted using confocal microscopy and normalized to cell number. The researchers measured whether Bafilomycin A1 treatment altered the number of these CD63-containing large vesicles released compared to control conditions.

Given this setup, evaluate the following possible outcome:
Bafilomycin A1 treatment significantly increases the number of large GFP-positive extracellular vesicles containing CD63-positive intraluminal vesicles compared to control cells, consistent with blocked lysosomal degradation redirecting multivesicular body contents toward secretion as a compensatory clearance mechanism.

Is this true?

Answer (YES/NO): YES